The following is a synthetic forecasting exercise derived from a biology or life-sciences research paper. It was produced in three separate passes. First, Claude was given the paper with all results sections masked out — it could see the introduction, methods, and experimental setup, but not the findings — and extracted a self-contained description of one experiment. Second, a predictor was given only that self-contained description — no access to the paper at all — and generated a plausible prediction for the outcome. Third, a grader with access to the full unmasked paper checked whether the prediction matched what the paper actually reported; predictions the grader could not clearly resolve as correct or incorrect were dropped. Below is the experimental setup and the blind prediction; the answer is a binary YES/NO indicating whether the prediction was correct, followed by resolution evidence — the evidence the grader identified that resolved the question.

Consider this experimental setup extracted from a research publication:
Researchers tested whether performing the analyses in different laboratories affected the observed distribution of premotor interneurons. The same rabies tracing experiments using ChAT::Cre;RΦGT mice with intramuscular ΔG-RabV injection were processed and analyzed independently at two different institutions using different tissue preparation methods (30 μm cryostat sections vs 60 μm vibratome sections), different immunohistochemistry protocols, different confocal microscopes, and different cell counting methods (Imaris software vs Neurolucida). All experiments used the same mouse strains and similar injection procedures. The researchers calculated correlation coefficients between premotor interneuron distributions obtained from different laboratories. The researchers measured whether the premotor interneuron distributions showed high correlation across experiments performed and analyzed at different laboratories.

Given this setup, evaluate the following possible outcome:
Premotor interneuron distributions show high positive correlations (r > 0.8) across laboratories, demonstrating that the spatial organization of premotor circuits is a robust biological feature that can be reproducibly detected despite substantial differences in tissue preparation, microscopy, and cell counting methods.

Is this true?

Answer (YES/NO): NO